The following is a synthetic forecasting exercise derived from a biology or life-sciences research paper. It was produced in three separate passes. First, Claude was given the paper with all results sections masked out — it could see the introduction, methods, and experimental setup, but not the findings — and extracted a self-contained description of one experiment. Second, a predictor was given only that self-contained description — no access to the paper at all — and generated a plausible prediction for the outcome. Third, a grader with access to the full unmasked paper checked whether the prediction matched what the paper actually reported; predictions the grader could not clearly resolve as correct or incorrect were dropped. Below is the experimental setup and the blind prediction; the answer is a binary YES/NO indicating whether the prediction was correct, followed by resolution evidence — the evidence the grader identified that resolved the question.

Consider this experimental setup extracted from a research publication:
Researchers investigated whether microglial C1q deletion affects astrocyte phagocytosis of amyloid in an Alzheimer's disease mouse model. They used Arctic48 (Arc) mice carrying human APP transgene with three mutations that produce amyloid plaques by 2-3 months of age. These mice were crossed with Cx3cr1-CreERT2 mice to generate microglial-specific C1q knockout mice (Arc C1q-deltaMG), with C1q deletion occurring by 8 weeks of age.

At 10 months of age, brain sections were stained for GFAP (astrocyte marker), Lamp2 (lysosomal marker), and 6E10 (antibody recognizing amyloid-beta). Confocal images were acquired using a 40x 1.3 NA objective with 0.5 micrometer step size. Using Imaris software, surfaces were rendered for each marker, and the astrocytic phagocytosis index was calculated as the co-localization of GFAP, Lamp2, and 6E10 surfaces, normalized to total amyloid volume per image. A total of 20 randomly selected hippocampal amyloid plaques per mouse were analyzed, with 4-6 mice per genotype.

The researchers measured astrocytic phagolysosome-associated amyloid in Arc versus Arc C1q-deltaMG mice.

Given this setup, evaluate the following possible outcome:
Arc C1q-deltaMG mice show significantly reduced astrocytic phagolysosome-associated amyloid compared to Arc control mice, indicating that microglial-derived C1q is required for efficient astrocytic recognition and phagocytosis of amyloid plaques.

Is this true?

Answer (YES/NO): YES